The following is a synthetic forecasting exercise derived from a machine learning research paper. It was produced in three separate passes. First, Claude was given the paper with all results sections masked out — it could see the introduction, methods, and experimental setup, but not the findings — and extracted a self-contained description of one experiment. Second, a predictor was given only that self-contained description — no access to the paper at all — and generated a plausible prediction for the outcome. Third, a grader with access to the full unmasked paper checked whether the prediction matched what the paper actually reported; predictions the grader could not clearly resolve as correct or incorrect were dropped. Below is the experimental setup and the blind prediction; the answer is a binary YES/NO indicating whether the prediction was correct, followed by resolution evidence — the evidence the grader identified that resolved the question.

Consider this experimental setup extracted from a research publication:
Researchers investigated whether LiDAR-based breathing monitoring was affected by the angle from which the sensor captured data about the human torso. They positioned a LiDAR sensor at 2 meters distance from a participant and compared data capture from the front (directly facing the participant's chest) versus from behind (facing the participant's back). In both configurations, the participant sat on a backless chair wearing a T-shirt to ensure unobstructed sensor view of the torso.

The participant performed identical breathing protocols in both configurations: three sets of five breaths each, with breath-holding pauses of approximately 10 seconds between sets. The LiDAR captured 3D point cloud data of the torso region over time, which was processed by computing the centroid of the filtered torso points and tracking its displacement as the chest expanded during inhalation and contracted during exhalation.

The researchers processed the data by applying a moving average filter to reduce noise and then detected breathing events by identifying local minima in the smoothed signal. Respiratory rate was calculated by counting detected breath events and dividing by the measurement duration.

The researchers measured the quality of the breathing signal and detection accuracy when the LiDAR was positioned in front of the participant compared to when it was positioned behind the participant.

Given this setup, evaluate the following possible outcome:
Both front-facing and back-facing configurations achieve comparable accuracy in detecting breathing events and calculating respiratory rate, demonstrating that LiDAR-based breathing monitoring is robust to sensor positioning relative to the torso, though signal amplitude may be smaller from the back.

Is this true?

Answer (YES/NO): NO